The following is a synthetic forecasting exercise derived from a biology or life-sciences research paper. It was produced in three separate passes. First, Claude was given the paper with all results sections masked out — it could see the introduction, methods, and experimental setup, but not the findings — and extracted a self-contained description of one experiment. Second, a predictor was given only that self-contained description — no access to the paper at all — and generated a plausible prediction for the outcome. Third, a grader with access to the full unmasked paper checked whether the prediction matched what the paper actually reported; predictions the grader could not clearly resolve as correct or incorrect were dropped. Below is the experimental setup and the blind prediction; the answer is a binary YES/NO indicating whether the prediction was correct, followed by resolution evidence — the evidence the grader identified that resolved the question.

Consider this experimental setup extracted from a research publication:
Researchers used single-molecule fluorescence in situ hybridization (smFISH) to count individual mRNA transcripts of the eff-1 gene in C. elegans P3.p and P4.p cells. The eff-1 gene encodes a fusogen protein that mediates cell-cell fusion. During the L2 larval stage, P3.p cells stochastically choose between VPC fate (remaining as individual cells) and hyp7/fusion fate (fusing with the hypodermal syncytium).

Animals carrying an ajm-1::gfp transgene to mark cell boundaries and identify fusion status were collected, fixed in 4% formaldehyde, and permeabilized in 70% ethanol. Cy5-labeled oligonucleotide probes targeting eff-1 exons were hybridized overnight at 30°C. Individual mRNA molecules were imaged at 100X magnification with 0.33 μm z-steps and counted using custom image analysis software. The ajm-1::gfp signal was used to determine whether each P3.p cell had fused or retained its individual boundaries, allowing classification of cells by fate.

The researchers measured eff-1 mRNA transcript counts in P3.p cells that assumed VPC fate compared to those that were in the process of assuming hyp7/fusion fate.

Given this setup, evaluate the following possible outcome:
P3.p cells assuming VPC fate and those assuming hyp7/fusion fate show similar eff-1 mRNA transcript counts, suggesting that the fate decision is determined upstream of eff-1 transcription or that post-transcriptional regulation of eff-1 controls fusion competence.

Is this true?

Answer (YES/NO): NO